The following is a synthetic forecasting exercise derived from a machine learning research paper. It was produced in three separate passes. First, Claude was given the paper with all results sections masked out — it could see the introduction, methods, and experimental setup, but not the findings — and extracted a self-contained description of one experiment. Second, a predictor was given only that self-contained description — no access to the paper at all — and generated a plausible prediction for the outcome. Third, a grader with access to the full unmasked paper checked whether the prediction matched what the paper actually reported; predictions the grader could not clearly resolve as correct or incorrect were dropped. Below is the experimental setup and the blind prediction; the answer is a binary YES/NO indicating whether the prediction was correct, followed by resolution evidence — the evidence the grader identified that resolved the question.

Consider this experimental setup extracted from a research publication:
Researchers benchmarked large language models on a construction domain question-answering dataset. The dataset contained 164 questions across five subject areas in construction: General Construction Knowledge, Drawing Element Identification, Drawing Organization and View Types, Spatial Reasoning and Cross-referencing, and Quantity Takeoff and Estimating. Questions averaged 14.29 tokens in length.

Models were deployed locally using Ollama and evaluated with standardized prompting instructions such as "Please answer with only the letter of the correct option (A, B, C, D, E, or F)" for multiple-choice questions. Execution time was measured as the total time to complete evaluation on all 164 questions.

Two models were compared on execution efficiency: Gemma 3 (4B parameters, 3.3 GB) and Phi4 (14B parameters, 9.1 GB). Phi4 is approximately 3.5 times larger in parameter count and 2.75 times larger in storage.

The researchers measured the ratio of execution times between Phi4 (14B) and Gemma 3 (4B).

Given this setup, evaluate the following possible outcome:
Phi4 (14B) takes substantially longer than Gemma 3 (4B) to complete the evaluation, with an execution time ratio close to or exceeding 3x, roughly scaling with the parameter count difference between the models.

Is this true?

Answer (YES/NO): NO